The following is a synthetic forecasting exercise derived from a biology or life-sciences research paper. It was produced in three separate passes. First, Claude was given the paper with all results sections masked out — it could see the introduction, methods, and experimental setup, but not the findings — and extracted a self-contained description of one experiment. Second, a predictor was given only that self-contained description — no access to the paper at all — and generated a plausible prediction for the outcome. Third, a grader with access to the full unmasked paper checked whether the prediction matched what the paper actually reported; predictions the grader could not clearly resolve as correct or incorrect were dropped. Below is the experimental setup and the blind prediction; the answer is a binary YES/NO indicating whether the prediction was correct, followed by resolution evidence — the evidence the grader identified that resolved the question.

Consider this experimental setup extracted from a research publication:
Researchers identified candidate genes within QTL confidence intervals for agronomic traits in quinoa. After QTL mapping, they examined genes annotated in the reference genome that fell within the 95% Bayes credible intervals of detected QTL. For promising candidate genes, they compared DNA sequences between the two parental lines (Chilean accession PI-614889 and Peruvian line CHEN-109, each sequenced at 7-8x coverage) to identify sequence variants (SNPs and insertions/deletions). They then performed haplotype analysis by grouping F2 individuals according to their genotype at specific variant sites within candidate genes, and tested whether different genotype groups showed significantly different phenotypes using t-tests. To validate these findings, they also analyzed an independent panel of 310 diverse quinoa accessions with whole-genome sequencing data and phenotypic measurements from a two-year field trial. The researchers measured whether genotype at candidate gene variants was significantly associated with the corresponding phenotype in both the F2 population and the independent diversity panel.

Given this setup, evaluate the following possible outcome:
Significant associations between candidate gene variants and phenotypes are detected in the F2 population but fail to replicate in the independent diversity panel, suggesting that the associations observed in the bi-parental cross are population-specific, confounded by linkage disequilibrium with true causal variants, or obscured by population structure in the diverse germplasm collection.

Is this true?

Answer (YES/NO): NO